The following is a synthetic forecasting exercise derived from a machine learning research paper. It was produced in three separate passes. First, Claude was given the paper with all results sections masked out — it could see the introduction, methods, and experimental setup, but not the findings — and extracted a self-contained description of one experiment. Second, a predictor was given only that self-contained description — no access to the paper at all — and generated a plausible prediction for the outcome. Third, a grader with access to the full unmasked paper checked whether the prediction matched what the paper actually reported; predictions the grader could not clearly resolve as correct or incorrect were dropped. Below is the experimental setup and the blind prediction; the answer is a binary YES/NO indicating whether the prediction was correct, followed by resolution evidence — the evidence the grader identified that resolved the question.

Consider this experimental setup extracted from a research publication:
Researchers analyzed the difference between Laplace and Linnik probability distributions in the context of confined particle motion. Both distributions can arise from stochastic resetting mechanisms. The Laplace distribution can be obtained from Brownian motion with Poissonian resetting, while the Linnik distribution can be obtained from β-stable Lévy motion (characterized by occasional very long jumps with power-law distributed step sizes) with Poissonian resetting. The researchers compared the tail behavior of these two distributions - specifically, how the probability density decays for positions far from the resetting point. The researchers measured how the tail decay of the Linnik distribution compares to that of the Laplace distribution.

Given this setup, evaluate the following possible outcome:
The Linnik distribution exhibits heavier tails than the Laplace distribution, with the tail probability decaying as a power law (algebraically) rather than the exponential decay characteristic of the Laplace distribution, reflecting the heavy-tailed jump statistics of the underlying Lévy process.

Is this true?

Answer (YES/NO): NO